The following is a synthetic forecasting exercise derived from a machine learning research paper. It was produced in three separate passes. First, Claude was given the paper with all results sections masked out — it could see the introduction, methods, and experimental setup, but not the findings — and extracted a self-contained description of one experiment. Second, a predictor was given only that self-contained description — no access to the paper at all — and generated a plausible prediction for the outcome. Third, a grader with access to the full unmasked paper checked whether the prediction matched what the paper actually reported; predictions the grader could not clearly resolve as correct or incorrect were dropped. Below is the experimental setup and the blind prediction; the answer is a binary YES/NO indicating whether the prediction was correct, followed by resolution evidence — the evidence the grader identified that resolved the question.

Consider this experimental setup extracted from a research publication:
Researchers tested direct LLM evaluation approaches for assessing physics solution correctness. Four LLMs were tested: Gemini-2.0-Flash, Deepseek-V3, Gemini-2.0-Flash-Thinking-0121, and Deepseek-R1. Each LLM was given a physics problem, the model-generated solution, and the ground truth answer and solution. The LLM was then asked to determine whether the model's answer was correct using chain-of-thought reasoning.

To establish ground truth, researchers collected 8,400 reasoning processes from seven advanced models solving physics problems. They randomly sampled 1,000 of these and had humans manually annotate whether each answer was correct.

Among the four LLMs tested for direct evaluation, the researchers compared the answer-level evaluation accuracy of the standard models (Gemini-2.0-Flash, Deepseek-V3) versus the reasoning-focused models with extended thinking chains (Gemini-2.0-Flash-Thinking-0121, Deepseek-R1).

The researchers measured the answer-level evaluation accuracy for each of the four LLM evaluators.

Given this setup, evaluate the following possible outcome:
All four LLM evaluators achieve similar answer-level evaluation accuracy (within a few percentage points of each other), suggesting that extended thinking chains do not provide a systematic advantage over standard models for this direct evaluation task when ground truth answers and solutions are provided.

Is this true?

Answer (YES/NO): NO